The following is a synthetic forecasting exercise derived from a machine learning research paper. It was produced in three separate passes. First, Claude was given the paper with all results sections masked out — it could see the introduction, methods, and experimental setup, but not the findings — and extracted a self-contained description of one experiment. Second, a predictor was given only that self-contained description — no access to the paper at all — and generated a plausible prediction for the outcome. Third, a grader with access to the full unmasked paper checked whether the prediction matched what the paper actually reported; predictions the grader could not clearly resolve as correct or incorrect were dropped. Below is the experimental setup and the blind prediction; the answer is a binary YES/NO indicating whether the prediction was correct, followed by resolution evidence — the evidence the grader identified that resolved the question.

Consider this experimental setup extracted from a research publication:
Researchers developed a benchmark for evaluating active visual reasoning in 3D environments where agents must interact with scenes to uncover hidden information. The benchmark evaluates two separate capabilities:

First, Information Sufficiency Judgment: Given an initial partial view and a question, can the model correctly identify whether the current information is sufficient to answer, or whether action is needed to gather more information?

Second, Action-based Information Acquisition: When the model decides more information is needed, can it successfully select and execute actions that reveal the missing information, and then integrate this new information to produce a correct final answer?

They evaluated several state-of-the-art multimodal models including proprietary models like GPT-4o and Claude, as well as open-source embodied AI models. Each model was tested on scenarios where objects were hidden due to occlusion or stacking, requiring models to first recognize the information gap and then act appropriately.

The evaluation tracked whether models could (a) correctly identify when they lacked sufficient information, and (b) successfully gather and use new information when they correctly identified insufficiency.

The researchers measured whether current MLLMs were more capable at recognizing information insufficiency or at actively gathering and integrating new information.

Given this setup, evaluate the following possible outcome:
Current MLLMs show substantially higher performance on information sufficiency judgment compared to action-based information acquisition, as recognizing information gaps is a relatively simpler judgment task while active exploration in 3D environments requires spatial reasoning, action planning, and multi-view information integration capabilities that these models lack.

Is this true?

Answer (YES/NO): YES